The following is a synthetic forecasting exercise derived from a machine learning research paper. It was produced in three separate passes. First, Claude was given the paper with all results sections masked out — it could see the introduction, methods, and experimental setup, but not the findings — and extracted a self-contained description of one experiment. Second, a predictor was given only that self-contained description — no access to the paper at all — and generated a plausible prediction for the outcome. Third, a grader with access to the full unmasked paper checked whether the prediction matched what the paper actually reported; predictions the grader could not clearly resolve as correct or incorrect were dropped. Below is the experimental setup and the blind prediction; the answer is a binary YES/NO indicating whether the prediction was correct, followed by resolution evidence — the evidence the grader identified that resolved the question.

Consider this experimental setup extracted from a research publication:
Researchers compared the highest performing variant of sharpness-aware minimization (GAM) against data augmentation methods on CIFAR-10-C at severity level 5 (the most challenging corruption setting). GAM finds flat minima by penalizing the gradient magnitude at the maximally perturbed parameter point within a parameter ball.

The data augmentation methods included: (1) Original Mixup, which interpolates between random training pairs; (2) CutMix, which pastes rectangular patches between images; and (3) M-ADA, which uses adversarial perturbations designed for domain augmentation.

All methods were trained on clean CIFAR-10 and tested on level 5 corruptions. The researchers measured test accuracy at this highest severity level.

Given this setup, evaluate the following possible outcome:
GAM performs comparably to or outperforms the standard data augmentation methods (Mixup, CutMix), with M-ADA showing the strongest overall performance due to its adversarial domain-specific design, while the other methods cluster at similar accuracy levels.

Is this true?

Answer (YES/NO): NO